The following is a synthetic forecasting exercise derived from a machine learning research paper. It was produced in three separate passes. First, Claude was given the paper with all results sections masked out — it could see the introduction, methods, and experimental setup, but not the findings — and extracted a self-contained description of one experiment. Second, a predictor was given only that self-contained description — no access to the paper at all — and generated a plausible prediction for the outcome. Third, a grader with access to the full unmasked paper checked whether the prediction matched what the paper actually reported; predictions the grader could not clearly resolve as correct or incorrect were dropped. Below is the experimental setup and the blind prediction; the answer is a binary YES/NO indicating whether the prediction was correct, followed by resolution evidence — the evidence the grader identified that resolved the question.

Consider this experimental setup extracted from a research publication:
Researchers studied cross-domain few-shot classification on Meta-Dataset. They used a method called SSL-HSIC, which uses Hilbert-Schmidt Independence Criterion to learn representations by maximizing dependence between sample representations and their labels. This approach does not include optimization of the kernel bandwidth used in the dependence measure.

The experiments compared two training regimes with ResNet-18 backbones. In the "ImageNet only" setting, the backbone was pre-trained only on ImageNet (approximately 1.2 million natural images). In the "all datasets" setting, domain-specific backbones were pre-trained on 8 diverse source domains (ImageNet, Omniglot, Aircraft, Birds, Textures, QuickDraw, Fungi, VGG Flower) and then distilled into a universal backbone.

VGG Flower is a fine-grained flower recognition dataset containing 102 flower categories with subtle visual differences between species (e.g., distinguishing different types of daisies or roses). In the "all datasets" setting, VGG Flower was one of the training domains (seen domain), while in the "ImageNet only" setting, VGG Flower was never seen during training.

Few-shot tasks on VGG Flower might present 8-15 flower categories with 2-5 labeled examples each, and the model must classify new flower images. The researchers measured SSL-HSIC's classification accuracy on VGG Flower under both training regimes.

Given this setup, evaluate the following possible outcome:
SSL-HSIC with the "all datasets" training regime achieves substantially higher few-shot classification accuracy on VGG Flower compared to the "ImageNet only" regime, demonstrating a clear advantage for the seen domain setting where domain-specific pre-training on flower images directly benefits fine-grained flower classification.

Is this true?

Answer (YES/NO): YES